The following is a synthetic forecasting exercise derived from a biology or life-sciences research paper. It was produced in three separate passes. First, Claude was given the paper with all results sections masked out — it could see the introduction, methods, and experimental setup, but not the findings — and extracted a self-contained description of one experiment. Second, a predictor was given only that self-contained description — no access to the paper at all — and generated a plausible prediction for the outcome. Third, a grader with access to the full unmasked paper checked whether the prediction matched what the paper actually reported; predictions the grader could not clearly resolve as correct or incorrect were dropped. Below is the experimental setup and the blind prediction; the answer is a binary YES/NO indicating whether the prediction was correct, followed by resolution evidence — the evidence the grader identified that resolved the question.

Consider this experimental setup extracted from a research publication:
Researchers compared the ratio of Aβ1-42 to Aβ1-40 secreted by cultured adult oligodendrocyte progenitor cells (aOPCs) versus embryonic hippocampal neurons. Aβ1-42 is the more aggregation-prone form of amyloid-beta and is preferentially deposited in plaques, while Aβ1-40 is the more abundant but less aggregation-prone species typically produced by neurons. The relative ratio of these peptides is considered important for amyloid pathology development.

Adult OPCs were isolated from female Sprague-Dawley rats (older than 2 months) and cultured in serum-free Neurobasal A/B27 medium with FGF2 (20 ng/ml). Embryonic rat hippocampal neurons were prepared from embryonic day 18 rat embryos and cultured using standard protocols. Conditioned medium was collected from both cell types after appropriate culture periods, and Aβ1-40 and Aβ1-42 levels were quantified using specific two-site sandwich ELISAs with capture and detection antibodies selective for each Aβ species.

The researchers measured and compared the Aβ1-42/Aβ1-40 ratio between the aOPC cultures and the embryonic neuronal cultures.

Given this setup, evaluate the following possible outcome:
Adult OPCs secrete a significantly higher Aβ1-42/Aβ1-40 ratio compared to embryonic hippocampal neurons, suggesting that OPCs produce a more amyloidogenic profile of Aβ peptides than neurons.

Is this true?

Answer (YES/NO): YES